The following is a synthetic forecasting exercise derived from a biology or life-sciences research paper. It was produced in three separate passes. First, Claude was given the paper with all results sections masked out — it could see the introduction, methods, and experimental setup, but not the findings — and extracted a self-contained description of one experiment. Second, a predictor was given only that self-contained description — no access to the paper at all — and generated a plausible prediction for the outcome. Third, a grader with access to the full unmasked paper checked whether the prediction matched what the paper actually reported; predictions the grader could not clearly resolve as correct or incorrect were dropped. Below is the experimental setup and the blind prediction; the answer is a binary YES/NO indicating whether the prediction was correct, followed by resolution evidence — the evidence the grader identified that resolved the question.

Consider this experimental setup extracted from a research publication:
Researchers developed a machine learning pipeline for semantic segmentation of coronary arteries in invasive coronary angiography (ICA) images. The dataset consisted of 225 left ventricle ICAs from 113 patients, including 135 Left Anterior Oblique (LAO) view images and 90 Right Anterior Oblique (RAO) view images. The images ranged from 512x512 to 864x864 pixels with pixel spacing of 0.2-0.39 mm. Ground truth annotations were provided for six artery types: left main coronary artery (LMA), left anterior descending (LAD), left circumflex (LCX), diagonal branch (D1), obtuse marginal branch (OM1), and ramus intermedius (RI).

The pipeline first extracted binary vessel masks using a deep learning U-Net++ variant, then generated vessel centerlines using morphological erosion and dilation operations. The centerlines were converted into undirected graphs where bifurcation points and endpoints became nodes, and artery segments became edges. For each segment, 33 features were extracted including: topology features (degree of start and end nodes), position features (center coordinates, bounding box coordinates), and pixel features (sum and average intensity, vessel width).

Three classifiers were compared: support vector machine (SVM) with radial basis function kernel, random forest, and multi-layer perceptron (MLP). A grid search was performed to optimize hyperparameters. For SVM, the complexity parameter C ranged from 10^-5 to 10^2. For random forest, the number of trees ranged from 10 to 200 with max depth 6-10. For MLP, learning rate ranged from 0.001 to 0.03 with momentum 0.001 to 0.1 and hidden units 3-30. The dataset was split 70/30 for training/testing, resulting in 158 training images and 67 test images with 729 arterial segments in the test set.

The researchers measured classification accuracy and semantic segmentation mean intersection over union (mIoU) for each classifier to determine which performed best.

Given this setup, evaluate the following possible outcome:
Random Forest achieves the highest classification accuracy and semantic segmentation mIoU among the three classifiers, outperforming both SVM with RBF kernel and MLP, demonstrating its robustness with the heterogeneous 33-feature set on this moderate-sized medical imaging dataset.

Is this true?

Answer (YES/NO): NO